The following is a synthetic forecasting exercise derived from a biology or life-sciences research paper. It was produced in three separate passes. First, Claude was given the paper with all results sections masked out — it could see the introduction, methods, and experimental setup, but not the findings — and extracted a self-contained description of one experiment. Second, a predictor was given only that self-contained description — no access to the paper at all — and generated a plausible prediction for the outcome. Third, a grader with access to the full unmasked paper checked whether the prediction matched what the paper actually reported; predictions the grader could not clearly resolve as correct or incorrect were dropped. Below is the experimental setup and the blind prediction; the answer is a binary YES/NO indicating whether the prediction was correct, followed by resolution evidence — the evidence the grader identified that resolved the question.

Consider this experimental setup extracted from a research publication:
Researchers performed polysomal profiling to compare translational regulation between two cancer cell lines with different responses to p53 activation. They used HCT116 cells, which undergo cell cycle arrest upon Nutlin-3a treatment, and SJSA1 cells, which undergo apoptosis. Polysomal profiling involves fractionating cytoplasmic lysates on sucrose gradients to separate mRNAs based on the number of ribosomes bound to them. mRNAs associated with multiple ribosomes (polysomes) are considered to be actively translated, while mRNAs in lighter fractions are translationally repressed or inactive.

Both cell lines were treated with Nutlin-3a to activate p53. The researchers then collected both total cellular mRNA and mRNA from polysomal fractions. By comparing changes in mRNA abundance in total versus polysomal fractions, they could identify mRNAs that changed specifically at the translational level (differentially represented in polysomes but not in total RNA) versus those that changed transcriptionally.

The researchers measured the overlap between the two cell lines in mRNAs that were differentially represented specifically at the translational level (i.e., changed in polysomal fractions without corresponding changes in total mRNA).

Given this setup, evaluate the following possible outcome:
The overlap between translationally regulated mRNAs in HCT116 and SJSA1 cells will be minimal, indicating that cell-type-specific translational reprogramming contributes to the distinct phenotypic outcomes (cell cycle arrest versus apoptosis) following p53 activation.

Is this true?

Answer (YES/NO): YES